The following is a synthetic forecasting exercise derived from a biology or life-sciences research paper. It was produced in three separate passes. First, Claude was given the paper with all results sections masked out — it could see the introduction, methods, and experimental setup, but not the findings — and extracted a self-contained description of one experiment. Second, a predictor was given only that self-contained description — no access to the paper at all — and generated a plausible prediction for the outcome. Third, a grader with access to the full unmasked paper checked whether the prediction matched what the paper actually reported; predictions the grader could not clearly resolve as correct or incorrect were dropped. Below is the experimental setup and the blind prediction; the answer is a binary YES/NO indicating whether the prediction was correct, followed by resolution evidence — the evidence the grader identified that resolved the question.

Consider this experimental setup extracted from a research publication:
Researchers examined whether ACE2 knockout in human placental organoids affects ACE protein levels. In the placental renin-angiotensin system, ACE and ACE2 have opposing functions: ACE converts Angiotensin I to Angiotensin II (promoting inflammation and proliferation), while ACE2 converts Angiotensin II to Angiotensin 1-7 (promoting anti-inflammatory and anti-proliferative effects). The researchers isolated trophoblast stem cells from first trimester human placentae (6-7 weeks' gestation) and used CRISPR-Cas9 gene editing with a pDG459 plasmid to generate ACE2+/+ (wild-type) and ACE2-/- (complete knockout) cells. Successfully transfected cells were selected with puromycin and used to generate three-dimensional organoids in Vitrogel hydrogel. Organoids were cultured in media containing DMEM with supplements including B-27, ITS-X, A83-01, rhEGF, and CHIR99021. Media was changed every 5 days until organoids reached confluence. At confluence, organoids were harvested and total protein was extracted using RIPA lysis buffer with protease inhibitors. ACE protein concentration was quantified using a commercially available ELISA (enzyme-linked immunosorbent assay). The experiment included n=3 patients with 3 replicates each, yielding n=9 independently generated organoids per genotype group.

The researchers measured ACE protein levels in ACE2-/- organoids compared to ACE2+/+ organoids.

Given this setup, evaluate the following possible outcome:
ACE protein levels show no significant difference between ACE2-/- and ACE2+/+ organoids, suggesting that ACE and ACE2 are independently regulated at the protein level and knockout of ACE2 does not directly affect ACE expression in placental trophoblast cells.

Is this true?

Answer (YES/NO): NO